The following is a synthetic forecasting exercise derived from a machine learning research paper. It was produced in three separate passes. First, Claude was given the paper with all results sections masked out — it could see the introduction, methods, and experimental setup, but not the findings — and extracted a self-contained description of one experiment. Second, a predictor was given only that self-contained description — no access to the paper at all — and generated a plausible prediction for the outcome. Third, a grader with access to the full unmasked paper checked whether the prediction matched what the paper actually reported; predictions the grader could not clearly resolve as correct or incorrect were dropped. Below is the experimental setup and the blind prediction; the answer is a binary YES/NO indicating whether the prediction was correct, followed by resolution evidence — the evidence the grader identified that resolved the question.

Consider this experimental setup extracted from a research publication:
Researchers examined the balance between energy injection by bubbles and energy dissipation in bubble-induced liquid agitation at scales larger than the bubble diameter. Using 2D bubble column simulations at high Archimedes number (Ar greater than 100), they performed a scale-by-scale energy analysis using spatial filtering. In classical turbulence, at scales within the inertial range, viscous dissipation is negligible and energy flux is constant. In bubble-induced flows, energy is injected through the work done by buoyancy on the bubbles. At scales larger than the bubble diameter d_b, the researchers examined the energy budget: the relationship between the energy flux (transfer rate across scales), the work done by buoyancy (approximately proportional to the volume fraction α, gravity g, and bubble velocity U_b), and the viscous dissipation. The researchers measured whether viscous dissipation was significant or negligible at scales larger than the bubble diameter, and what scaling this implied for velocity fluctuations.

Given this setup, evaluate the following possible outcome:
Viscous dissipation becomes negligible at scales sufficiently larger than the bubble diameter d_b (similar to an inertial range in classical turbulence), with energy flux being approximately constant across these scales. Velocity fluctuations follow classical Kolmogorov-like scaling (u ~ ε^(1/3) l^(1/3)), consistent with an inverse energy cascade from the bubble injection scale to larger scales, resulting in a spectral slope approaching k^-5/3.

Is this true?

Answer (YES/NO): YES